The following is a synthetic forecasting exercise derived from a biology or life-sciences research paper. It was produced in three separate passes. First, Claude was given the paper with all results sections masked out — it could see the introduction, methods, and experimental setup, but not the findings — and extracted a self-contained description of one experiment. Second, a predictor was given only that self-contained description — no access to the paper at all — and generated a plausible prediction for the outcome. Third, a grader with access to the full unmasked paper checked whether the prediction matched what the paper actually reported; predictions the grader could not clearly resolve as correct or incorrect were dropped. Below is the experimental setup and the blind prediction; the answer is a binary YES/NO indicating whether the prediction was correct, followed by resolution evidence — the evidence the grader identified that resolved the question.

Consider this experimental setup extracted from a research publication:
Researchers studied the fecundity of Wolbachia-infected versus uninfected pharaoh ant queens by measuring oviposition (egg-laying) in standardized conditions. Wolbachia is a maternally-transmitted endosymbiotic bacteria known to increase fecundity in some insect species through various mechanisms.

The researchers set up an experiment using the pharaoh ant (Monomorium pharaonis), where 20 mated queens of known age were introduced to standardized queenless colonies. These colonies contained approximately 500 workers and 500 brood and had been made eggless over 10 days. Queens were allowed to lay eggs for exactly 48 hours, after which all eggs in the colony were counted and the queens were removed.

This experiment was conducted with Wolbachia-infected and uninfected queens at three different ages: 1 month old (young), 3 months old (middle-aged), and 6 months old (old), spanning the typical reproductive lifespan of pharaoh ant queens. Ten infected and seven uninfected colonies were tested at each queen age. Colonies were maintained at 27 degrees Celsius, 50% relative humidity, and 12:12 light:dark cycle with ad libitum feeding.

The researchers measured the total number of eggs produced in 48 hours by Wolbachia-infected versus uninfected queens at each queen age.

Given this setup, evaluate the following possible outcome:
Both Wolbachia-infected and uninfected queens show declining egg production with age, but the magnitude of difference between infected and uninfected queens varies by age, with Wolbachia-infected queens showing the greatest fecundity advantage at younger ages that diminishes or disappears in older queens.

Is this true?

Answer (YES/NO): NO